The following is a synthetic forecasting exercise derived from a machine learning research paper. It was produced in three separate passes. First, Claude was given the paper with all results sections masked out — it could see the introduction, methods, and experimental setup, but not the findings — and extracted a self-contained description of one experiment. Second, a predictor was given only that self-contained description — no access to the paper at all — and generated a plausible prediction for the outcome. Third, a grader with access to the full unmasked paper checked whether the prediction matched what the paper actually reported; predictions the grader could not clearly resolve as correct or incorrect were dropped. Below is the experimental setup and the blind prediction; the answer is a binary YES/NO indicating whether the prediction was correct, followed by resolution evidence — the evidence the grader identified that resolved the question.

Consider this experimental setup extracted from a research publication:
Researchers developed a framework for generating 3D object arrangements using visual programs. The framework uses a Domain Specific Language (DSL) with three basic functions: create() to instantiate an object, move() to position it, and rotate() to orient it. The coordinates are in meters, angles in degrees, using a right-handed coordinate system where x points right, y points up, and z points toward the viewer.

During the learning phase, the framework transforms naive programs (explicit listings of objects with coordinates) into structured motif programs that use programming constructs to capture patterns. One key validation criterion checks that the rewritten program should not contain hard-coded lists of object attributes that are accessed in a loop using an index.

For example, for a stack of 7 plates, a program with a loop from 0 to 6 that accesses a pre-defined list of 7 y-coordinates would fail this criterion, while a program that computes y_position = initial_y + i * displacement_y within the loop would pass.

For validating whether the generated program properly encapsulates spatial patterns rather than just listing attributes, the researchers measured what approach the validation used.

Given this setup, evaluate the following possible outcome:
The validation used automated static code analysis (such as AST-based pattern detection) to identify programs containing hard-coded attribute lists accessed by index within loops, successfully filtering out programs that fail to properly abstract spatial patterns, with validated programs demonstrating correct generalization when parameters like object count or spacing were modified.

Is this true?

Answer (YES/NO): NO